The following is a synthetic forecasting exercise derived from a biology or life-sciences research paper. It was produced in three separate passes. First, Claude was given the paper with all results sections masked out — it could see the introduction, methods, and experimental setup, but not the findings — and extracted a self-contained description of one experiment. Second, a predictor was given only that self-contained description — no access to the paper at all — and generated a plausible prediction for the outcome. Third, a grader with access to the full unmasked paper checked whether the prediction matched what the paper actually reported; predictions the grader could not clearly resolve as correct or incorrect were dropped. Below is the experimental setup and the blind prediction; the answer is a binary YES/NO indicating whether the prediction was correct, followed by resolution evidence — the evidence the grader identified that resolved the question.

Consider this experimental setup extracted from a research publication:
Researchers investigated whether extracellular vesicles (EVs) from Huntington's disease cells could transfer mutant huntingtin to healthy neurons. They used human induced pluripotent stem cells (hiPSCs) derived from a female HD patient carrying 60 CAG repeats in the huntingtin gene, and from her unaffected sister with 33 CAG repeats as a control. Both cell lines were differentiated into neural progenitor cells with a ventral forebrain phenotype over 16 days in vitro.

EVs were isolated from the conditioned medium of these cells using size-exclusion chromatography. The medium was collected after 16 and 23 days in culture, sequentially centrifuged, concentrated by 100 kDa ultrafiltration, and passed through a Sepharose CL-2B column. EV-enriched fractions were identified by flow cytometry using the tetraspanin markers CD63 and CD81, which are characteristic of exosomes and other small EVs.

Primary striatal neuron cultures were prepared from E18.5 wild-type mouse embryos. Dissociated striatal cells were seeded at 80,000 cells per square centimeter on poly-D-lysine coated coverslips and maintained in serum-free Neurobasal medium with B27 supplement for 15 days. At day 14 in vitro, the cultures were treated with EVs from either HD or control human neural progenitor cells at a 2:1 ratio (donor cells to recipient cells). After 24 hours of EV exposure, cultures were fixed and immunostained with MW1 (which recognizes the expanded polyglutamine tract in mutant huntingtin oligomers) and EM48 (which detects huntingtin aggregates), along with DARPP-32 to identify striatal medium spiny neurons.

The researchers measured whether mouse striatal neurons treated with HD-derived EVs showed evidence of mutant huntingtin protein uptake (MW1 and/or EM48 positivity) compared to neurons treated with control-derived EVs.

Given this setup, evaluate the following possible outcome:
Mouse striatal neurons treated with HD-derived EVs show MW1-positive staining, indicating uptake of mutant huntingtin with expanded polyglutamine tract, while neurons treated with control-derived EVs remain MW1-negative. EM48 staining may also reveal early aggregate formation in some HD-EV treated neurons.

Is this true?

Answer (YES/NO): NO